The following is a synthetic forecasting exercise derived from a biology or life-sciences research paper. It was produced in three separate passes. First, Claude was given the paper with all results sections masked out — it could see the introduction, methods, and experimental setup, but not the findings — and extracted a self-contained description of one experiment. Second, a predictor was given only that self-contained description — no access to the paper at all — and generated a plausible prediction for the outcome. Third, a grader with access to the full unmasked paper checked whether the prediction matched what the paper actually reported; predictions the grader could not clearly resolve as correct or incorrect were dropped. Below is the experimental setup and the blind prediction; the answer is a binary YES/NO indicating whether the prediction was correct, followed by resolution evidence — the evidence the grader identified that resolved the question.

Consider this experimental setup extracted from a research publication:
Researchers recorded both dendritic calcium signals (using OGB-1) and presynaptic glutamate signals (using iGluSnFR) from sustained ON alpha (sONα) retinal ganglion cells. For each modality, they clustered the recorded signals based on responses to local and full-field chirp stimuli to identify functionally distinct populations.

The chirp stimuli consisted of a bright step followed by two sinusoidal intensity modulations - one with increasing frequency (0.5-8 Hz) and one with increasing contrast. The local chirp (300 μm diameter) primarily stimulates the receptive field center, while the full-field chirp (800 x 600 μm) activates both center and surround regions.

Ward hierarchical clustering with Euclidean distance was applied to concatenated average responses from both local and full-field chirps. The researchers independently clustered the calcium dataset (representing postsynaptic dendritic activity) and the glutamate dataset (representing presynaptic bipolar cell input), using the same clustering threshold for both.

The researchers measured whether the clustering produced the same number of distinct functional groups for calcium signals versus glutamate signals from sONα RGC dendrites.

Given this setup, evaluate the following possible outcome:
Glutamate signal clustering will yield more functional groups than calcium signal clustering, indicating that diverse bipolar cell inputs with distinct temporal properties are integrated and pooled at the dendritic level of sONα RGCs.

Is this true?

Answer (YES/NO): NO